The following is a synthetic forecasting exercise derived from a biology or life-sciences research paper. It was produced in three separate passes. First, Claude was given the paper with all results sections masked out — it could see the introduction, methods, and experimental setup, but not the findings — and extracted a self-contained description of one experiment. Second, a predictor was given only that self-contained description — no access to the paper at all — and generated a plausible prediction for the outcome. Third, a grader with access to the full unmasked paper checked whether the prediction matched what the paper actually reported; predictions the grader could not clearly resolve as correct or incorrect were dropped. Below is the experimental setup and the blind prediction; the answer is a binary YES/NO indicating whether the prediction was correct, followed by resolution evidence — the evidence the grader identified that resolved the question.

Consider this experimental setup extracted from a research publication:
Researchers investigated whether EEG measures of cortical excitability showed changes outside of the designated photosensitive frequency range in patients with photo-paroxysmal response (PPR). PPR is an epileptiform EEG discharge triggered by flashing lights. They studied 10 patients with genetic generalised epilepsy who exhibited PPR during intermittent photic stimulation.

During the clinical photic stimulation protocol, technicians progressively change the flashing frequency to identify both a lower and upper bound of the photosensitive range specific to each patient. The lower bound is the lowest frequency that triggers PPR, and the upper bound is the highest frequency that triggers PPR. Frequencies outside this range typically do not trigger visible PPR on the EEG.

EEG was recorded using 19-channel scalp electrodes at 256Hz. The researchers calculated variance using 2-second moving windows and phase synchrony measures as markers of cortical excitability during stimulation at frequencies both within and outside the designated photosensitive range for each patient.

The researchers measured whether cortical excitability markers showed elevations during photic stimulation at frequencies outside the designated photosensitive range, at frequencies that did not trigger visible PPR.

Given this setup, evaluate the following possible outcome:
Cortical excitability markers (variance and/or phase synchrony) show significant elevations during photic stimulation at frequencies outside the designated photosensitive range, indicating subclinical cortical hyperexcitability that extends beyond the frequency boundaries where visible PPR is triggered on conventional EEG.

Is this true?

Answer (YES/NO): YES